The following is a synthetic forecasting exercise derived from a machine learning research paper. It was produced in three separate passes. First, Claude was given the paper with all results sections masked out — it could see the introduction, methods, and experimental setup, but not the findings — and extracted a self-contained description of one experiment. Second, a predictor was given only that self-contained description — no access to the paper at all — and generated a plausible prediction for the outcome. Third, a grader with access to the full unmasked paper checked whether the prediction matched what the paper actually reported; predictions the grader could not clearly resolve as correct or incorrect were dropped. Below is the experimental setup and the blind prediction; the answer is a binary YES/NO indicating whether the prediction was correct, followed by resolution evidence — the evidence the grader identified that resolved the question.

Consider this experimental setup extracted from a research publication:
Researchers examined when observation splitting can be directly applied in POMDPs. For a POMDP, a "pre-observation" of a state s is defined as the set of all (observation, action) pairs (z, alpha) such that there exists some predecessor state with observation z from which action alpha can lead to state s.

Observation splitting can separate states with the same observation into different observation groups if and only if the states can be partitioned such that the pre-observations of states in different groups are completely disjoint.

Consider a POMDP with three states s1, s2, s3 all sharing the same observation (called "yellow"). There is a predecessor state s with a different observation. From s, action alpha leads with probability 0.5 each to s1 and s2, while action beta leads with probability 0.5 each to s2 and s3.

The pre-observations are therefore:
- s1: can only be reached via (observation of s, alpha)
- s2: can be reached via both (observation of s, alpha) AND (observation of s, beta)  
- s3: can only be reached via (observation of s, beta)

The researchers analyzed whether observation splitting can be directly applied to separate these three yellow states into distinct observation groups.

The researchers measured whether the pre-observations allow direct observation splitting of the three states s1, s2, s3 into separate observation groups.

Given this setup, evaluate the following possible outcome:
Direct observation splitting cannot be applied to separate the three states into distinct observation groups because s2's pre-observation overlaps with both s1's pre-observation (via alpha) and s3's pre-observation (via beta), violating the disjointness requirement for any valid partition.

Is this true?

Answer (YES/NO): YES